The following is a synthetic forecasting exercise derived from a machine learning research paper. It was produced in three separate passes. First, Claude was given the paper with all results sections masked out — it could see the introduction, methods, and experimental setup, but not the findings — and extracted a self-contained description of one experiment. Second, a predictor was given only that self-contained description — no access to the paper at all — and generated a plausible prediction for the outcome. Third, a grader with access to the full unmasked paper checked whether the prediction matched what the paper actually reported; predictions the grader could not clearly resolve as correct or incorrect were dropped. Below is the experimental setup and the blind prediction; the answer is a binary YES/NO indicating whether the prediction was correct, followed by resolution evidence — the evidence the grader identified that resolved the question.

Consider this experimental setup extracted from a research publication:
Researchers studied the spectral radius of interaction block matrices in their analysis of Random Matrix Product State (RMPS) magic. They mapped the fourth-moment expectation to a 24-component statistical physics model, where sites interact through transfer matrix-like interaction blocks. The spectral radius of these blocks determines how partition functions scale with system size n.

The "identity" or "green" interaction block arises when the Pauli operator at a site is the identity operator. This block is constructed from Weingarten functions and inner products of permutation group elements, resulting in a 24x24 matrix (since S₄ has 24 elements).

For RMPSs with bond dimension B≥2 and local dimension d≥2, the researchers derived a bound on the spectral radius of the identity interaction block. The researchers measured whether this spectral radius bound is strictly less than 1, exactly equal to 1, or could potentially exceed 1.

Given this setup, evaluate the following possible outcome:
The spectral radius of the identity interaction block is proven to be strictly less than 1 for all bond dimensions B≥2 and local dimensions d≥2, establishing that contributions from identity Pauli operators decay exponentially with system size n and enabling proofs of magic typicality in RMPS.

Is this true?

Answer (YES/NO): NO